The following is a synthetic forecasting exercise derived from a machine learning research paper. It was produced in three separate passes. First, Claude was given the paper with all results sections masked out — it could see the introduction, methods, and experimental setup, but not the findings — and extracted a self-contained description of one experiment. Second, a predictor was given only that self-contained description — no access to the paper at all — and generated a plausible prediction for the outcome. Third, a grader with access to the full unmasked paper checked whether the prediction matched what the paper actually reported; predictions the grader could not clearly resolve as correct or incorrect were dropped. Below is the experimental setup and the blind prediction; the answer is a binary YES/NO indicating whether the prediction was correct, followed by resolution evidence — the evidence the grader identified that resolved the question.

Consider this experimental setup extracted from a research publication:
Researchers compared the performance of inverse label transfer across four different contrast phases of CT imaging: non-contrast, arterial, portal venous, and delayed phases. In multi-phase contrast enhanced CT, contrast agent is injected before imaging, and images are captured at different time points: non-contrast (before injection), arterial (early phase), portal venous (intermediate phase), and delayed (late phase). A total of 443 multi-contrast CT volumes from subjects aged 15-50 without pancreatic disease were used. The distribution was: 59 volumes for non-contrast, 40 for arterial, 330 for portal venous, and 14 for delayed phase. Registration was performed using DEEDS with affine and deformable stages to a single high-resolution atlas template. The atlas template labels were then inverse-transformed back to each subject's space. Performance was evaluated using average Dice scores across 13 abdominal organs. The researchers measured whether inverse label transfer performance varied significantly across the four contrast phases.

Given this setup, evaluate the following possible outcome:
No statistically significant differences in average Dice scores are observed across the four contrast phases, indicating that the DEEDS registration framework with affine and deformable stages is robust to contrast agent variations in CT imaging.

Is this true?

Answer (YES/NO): YES